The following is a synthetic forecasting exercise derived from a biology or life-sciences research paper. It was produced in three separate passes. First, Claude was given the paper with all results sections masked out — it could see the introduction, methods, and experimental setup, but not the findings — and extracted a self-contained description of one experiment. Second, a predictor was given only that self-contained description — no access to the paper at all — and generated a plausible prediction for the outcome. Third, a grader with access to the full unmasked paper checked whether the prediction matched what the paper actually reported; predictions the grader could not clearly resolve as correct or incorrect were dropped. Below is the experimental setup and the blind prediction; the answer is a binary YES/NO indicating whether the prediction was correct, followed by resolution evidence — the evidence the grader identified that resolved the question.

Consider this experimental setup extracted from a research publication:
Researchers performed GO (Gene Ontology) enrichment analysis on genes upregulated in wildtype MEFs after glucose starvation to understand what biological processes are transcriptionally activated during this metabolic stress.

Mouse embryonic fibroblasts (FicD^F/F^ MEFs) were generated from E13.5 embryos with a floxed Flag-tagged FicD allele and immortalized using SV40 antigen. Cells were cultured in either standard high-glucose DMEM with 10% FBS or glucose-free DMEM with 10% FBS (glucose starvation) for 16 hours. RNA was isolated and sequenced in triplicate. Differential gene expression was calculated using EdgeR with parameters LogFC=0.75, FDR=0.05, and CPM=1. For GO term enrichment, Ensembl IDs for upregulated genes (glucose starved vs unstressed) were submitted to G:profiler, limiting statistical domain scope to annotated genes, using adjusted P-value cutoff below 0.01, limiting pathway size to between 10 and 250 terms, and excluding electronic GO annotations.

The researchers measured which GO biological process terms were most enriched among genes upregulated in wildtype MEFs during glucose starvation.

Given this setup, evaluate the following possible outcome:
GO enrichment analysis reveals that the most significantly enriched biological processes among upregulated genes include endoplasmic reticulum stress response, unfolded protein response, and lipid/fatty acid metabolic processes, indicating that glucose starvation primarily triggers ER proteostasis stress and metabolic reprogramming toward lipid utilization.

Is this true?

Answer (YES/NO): NO